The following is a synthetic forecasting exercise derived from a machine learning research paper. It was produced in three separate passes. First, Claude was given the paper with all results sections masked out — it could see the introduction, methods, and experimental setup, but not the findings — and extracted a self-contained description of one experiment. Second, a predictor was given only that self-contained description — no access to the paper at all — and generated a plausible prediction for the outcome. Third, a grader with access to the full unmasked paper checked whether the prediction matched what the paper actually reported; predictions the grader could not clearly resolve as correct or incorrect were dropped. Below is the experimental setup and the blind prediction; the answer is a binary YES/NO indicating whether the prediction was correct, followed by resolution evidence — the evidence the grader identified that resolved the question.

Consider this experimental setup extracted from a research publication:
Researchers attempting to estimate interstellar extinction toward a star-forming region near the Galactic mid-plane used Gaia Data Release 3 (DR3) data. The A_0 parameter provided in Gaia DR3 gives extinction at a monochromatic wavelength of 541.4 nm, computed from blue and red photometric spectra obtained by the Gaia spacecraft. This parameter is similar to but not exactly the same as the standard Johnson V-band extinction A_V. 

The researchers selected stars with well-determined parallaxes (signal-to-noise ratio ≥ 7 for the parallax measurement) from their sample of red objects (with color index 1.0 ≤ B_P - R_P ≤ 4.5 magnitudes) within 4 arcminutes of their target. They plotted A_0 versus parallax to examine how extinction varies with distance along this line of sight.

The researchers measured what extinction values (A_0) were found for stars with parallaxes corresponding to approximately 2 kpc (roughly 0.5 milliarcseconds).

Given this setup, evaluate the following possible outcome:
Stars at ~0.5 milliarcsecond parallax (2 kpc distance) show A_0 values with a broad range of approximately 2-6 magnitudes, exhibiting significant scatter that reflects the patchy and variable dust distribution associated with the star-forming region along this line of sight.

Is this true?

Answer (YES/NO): NO